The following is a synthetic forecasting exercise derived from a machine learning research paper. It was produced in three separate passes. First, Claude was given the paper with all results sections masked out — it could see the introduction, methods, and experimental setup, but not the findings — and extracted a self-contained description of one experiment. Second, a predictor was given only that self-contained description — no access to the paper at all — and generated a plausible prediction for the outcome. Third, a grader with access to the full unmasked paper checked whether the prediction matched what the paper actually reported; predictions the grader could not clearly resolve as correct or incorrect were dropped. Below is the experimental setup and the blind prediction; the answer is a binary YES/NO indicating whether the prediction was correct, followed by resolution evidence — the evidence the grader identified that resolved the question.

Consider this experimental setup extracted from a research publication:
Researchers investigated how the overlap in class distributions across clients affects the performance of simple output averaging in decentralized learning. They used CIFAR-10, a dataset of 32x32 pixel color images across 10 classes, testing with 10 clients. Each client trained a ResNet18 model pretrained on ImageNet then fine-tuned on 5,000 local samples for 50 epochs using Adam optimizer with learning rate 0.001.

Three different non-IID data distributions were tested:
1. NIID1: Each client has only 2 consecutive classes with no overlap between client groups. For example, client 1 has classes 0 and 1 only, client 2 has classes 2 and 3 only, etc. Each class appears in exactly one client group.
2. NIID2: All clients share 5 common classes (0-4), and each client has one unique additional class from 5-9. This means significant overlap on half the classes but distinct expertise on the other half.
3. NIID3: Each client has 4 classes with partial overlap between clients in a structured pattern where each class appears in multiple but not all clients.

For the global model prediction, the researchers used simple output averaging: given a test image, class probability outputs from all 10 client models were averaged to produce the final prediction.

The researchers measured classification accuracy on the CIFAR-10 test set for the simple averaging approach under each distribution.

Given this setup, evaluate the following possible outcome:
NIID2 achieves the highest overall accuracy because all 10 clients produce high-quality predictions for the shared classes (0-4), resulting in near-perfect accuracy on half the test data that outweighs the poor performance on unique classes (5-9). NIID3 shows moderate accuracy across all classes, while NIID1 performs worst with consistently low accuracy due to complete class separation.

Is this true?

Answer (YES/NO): NO